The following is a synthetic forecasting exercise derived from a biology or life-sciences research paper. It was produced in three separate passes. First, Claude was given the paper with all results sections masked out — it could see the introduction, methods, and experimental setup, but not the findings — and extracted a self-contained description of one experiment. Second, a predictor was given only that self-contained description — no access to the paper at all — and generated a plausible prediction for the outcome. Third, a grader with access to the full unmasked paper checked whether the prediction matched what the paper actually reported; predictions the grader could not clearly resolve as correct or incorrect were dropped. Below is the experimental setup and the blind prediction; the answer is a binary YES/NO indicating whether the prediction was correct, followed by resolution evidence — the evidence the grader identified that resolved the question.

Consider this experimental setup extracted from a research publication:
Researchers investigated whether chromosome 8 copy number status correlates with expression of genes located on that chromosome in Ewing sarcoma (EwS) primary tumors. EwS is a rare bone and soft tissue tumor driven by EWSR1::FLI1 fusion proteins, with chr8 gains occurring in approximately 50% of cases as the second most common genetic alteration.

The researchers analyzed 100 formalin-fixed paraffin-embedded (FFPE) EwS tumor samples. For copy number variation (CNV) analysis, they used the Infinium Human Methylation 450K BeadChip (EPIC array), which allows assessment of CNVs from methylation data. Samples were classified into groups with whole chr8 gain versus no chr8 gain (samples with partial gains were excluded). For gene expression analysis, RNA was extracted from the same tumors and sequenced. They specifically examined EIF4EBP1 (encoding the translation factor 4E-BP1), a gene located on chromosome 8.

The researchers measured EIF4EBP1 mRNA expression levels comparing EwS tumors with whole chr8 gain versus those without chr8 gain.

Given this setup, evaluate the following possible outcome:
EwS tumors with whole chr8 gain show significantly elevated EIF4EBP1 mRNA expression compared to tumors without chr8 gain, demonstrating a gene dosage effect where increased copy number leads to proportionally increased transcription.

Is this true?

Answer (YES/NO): YES